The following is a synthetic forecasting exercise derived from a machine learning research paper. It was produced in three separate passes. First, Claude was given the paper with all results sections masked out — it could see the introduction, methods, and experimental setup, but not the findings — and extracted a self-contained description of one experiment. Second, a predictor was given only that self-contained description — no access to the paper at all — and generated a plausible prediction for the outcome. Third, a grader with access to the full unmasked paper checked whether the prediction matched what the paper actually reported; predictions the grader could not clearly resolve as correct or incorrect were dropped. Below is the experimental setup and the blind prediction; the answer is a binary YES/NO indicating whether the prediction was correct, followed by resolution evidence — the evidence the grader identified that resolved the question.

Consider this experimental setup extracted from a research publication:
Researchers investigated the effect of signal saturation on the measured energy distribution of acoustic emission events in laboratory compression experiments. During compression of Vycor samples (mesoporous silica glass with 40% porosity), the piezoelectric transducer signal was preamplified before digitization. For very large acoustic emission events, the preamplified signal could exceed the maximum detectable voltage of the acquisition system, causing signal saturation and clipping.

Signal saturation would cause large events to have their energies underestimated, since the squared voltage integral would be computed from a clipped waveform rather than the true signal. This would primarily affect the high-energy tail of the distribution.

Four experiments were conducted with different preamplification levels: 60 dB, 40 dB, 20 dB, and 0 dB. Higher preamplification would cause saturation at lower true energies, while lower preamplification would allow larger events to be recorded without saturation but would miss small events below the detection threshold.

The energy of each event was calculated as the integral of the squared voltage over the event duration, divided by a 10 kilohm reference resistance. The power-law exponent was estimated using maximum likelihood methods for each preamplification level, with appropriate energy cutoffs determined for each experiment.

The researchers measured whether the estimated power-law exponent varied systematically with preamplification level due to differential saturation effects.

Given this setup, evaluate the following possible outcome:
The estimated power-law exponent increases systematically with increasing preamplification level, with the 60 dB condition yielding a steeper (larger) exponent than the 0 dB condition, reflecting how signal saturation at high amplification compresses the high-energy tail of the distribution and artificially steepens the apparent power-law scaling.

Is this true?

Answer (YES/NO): NO